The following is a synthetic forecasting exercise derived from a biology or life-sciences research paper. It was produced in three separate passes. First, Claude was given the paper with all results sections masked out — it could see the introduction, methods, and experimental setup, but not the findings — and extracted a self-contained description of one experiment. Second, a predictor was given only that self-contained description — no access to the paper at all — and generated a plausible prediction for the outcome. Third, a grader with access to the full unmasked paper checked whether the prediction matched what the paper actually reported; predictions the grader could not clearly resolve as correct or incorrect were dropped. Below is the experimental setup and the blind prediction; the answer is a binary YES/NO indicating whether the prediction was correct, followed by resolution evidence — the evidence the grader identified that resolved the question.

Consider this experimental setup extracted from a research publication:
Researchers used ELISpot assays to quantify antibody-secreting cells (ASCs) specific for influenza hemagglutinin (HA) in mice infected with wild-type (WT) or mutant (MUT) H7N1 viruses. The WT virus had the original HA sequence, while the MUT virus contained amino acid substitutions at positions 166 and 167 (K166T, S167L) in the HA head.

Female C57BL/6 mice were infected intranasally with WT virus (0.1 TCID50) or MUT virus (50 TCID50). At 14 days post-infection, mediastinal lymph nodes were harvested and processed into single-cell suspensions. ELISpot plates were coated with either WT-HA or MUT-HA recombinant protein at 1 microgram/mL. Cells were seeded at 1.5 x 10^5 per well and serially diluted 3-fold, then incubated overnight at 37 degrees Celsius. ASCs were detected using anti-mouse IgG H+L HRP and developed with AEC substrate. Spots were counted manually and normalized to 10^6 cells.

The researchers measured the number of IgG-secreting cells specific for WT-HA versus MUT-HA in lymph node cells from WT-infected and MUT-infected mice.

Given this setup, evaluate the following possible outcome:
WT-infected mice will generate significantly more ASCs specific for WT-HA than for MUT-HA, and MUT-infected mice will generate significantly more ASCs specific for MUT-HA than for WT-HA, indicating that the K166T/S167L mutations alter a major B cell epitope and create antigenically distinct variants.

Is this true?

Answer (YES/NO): NO